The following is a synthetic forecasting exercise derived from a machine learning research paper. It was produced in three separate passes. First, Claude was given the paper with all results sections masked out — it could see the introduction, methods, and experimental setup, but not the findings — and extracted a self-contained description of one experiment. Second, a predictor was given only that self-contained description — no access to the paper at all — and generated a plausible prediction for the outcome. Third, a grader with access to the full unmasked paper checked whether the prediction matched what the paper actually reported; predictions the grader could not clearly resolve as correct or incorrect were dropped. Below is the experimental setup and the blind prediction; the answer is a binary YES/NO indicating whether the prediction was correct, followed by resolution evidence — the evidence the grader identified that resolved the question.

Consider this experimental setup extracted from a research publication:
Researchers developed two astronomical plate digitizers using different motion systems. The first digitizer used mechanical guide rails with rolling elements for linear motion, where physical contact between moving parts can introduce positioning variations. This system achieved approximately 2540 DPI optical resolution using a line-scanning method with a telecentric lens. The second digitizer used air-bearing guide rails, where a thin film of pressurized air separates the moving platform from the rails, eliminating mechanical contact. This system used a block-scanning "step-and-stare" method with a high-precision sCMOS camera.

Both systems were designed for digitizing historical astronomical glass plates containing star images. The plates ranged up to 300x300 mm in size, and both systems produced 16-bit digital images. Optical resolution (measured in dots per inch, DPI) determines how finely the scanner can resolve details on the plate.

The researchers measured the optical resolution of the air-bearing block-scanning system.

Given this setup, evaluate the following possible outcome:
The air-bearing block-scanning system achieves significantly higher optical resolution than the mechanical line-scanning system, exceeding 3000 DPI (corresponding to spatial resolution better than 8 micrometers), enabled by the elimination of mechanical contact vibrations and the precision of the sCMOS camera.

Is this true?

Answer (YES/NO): NO